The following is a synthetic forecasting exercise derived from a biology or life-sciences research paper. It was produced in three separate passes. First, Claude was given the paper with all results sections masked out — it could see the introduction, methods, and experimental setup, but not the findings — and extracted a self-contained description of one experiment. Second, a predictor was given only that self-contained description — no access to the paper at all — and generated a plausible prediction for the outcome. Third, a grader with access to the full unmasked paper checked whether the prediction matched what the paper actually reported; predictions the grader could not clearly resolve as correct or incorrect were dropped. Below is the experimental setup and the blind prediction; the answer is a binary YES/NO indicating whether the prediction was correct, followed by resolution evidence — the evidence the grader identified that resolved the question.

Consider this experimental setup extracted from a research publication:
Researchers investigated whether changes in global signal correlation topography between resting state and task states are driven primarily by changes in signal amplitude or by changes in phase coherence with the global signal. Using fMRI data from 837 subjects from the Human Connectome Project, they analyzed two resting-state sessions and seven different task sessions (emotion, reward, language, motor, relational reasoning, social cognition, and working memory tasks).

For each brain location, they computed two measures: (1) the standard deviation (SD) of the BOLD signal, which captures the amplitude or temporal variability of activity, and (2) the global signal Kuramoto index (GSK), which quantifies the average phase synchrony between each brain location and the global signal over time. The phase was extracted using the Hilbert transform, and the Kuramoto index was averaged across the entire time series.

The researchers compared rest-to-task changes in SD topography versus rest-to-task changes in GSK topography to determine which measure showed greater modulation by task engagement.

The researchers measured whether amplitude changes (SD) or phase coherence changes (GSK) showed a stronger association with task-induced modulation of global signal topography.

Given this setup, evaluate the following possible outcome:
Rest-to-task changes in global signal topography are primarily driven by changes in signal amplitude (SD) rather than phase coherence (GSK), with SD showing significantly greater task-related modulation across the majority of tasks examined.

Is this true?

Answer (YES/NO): NO